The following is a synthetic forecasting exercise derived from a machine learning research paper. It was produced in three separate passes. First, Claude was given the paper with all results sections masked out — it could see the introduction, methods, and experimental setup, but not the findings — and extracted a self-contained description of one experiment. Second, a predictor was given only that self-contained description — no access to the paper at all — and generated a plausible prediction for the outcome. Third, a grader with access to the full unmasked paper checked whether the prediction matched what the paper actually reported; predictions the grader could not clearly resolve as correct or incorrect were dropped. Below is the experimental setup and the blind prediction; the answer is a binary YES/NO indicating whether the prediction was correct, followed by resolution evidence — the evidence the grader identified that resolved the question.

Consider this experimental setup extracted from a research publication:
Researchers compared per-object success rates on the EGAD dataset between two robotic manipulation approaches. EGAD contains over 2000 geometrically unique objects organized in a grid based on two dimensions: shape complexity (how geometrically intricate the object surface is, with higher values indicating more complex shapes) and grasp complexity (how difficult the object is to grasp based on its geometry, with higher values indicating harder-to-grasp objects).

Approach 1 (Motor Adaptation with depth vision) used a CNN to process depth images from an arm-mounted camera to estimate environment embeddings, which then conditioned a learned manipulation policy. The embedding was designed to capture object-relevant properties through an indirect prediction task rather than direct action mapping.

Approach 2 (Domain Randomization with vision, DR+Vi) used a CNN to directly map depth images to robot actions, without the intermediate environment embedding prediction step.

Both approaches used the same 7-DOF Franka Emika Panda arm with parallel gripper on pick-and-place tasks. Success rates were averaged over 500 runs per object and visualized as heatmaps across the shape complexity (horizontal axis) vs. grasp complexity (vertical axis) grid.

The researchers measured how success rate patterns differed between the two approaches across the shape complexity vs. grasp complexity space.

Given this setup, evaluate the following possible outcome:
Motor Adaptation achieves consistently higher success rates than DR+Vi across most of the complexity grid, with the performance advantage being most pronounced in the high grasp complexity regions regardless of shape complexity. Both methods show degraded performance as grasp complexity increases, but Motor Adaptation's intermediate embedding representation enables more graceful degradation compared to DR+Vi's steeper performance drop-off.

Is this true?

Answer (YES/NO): NO